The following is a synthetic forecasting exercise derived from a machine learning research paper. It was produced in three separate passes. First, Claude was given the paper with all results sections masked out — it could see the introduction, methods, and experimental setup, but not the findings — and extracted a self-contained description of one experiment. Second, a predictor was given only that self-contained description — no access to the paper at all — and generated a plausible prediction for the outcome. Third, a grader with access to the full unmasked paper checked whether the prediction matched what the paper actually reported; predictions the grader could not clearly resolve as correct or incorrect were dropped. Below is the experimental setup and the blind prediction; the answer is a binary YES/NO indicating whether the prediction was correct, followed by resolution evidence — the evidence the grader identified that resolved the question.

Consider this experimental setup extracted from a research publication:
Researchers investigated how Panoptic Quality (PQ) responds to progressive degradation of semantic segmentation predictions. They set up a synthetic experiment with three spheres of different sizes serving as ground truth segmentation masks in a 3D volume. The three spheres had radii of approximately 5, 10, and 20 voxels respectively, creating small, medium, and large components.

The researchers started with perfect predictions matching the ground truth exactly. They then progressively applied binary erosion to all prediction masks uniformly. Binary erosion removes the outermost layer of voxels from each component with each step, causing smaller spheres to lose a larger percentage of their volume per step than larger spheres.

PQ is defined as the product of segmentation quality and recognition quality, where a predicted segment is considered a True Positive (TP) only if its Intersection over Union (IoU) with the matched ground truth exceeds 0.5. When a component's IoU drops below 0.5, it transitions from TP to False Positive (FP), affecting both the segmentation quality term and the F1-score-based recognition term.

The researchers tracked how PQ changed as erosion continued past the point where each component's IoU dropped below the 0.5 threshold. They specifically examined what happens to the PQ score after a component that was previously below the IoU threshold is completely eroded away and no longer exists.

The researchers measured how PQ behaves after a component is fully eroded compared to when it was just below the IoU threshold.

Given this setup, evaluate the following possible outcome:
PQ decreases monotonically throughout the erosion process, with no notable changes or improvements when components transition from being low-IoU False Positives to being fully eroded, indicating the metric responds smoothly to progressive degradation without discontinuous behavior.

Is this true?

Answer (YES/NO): NO